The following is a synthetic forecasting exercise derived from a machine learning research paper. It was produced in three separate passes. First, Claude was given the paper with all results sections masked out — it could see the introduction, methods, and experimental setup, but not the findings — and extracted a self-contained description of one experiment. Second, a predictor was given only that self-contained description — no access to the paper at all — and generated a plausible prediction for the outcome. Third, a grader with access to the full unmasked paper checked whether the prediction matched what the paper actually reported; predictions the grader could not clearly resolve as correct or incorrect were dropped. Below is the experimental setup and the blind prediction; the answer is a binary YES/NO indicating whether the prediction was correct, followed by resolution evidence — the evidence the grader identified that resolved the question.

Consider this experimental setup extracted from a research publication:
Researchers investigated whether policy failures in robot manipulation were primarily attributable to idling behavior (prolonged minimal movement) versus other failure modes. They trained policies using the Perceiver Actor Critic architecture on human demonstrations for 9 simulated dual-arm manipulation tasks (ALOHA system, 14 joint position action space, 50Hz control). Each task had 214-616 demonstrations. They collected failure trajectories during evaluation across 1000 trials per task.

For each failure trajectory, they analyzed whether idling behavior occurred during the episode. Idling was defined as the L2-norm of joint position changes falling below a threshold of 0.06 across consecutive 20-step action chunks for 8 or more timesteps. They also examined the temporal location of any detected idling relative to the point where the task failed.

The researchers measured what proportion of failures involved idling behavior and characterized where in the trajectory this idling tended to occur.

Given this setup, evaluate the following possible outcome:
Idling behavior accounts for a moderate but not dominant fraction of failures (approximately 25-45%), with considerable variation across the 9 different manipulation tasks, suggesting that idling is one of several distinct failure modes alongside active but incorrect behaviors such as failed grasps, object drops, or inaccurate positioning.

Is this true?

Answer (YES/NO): NO